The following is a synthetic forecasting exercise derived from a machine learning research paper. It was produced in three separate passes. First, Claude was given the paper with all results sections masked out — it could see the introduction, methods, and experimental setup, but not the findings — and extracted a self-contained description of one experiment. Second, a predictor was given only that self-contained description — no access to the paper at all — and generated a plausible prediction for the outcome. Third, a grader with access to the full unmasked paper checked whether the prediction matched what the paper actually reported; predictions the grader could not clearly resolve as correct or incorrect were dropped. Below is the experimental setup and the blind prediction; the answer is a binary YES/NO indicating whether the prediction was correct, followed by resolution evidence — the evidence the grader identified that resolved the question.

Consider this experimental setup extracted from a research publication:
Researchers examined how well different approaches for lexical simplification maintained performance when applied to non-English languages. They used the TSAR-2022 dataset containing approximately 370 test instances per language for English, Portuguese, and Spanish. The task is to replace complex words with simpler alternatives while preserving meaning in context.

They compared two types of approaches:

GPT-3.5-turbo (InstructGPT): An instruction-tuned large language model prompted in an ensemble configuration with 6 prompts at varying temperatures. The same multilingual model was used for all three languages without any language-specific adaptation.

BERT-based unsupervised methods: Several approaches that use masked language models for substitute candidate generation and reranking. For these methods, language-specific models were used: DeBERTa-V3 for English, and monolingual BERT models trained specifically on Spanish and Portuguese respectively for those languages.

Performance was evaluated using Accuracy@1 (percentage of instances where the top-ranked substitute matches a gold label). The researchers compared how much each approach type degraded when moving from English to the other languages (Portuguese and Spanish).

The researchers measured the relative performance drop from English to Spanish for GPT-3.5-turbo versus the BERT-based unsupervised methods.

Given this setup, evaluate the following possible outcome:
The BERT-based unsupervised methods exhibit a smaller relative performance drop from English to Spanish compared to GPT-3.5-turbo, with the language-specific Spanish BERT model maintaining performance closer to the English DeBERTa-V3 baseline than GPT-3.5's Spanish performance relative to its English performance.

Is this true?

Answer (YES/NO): NO